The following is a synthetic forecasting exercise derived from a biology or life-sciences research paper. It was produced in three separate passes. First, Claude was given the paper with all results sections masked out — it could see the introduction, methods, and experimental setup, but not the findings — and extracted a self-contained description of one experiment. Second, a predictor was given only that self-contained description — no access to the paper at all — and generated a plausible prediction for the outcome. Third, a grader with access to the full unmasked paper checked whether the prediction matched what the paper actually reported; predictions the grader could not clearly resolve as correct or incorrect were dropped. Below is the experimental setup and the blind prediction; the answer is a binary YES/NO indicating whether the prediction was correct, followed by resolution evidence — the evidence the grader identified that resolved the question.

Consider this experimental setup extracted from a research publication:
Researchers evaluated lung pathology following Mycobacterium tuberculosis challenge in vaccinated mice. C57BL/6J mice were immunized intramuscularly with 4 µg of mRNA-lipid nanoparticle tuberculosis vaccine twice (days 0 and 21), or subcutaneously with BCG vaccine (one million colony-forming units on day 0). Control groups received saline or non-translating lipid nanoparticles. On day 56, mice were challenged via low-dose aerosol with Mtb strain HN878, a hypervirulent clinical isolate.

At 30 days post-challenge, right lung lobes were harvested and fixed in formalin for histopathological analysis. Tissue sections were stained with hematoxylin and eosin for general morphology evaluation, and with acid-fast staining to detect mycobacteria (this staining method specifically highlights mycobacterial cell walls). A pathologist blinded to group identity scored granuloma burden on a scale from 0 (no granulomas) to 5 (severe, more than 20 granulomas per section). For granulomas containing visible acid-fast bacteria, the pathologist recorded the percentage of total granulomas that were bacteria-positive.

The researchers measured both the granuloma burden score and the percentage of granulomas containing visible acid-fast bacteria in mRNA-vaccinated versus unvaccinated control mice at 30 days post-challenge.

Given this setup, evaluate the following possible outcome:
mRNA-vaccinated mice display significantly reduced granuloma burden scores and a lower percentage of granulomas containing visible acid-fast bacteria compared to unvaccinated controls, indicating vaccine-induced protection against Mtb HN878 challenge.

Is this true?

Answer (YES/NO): NO